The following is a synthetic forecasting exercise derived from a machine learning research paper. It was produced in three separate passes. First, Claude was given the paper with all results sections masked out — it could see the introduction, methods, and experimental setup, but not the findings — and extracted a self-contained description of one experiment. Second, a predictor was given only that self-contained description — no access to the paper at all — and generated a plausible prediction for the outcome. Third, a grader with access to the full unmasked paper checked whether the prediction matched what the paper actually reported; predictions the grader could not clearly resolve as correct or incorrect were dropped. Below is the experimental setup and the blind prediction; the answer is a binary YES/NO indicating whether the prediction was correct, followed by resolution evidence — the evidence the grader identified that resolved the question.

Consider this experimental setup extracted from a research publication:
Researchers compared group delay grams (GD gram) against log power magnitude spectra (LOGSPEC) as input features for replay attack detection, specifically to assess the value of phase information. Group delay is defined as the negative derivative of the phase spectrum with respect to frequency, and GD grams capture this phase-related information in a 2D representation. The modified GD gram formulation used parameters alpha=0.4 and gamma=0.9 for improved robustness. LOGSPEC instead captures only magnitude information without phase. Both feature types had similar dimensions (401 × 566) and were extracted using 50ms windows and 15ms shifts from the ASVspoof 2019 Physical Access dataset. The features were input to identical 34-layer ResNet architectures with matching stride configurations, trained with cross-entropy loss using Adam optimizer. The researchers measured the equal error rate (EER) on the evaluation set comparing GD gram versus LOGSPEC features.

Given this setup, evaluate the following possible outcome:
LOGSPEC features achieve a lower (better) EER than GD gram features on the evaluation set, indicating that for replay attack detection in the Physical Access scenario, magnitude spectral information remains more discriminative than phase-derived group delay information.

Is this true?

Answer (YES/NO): YES